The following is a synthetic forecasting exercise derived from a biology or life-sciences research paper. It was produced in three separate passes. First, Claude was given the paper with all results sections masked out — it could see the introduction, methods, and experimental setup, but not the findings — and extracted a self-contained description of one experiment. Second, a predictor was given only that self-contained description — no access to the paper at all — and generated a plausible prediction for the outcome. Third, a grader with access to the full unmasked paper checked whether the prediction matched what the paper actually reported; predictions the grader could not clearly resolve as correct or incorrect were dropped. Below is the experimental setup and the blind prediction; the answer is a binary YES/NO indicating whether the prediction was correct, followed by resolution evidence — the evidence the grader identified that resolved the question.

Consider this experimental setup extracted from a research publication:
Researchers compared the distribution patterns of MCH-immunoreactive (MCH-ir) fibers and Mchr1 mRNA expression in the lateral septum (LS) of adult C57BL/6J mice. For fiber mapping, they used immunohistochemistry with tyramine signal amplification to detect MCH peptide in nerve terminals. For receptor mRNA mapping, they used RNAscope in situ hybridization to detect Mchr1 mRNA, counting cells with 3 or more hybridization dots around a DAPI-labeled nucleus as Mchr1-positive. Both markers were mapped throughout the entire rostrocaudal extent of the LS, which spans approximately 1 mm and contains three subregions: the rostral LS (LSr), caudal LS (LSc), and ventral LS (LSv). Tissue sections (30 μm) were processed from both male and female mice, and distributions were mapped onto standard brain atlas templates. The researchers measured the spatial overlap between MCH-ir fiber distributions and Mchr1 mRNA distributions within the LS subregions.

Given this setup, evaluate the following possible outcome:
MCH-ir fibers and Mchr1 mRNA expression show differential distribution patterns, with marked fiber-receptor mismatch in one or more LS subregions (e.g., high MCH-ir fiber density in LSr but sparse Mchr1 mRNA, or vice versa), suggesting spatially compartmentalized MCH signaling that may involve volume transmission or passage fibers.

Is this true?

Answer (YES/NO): NO